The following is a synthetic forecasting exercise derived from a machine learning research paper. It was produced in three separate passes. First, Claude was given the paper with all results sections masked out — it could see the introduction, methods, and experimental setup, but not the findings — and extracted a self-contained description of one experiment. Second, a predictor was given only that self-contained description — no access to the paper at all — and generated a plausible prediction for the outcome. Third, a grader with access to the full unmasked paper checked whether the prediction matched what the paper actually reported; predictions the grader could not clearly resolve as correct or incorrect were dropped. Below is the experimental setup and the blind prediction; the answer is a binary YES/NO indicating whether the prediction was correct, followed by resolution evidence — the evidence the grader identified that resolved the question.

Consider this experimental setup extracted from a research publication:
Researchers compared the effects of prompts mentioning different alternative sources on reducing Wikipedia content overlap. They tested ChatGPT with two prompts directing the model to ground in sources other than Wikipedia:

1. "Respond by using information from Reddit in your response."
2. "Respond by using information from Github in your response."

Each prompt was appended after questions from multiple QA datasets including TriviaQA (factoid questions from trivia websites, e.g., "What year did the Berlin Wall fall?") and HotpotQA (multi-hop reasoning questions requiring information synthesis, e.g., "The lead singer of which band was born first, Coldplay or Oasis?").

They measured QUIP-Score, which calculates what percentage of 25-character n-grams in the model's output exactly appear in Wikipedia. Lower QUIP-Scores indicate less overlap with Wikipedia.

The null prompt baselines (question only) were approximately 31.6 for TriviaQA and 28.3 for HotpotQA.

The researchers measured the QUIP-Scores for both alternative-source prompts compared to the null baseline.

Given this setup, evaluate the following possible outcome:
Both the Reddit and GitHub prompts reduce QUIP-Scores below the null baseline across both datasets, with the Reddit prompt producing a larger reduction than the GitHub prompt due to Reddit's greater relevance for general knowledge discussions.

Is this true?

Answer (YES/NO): YES